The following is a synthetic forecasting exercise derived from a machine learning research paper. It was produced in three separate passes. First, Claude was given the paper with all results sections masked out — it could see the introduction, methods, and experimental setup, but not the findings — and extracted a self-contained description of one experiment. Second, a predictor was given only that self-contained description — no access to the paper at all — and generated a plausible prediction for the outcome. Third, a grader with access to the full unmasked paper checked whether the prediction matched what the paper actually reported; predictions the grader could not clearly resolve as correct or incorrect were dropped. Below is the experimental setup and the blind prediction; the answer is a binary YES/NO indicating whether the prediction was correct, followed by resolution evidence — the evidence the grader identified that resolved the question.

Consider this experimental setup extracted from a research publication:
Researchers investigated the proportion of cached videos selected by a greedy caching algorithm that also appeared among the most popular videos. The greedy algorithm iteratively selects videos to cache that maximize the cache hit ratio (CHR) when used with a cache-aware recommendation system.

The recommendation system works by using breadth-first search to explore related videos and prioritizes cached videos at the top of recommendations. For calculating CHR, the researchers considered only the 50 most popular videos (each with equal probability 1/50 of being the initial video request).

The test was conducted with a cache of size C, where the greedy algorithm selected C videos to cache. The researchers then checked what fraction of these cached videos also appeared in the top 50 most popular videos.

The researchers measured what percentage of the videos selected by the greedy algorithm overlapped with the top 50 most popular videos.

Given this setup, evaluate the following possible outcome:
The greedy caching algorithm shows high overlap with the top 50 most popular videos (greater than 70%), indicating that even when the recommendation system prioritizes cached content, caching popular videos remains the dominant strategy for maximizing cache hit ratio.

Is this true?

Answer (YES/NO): NO